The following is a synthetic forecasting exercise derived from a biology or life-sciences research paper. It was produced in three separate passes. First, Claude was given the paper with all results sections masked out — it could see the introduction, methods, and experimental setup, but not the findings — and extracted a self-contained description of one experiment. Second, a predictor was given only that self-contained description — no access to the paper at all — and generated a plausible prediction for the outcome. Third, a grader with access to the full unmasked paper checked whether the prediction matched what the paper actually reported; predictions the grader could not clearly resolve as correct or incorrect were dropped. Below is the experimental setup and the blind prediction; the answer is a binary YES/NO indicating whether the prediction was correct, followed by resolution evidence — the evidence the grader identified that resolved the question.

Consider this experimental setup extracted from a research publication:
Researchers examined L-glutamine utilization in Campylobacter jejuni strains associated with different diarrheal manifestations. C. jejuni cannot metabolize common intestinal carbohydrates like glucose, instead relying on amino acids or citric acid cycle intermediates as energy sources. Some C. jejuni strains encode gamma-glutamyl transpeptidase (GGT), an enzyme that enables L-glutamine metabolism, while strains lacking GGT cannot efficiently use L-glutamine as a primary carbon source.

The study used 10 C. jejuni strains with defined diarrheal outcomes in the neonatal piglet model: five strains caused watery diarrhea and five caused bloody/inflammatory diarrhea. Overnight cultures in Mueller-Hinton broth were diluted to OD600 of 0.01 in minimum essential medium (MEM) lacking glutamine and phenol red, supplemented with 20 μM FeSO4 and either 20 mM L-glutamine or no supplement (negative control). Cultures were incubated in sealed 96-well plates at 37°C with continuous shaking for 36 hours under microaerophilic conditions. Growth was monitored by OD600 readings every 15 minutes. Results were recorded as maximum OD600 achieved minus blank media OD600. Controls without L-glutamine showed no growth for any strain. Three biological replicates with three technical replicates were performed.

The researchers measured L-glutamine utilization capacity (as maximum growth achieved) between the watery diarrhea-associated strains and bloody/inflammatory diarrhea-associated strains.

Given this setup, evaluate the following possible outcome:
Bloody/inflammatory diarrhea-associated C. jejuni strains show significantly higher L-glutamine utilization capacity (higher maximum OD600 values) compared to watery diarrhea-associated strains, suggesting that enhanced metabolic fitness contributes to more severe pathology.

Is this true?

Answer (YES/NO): YES